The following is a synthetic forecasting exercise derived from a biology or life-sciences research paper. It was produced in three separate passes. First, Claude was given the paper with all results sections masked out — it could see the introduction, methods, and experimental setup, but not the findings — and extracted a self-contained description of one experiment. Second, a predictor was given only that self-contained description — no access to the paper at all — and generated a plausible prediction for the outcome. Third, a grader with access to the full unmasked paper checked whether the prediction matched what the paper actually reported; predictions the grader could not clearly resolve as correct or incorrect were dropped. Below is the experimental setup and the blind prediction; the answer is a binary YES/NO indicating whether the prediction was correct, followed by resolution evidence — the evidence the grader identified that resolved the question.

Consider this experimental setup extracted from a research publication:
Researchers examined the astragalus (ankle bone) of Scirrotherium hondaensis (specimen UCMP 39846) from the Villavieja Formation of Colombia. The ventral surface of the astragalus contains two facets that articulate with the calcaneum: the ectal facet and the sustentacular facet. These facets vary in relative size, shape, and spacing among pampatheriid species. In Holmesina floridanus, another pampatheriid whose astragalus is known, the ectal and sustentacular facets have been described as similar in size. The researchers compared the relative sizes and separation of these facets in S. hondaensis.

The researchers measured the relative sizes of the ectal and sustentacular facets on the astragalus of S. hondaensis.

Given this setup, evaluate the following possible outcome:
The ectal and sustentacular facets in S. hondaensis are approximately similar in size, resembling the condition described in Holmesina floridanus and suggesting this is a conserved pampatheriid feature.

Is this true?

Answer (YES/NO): NO